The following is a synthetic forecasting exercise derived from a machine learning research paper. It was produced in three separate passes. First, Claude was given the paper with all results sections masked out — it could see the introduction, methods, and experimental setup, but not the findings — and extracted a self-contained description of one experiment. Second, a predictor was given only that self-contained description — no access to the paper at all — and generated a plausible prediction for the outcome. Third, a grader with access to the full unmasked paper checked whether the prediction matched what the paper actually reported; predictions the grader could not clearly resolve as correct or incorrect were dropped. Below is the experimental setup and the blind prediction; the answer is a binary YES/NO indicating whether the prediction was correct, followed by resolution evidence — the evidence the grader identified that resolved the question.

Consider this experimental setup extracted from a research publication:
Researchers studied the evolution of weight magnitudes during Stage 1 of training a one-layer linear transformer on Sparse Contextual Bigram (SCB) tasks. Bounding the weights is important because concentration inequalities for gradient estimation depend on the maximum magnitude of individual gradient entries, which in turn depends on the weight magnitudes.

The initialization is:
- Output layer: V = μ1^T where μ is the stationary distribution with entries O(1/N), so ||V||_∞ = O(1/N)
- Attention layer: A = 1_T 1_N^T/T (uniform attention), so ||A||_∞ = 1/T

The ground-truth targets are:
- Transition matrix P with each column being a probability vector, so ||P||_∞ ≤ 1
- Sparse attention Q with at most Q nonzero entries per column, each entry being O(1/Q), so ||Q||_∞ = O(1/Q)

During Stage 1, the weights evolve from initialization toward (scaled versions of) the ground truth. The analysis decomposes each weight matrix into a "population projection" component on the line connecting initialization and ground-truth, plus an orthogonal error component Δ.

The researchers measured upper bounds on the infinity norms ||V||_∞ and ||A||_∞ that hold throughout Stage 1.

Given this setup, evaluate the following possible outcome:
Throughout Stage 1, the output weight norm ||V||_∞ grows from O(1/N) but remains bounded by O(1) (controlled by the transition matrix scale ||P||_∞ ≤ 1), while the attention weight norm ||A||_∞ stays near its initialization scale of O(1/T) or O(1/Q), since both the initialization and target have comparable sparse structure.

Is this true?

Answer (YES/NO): YES